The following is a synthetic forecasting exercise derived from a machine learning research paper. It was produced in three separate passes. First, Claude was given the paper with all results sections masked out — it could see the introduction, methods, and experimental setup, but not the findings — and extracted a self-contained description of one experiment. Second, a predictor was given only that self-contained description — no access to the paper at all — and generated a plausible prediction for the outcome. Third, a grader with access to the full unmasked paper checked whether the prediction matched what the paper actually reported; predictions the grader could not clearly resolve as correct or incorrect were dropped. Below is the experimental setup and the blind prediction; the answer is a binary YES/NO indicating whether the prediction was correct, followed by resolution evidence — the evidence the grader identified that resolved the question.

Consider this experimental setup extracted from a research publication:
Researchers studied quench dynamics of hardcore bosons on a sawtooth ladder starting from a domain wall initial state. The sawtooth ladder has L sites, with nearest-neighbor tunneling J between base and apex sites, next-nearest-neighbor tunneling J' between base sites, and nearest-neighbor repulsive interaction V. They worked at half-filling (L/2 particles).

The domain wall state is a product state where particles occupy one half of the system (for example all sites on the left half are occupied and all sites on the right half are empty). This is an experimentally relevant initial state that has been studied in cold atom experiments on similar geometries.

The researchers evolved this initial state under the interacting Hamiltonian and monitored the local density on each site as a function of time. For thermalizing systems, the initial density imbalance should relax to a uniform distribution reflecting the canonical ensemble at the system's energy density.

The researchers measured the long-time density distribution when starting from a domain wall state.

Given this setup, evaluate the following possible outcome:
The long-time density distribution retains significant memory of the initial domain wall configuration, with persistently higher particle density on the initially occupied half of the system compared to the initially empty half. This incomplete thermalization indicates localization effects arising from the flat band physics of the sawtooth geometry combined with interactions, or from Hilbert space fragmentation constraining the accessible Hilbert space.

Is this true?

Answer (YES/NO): YES